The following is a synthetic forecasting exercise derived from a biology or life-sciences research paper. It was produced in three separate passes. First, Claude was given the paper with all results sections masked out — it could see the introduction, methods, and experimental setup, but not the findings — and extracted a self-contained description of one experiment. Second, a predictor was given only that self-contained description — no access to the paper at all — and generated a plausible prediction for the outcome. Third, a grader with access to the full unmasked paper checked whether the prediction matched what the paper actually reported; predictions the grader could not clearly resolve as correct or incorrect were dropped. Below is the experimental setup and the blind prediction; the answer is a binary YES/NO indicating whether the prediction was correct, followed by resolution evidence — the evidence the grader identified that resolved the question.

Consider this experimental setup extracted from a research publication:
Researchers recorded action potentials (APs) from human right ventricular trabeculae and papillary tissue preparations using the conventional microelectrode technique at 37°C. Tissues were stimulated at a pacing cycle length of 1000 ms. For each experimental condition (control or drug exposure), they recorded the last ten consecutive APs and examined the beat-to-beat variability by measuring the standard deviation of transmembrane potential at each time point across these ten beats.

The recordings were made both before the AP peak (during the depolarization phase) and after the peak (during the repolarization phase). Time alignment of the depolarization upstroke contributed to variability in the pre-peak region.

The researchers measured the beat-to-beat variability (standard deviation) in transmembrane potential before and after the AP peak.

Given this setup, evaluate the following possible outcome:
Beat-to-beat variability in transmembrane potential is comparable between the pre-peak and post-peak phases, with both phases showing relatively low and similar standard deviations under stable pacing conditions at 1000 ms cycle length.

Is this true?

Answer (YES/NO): NO